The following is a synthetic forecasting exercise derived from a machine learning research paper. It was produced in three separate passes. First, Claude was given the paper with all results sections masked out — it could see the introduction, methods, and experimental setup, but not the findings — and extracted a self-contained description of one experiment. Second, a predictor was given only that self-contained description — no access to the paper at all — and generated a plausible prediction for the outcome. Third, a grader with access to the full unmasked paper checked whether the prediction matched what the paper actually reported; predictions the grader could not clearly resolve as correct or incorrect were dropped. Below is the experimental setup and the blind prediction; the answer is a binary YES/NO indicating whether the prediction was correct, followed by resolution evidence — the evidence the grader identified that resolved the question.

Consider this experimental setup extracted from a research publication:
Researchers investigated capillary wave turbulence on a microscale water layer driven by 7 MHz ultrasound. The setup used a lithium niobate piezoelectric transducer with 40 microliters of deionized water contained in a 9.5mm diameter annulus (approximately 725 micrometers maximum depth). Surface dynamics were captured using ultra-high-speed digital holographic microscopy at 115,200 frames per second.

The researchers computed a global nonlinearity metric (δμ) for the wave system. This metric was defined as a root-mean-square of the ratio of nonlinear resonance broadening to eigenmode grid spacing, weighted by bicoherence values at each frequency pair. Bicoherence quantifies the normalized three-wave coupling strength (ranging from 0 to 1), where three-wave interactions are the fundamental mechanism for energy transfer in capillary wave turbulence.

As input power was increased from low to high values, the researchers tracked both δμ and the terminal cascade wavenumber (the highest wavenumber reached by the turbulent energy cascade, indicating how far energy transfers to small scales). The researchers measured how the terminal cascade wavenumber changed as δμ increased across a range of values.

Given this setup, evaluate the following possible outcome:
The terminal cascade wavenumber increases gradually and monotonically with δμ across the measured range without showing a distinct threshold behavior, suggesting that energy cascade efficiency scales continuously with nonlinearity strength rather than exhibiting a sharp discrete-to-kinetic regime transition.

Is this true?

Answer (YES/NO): NO